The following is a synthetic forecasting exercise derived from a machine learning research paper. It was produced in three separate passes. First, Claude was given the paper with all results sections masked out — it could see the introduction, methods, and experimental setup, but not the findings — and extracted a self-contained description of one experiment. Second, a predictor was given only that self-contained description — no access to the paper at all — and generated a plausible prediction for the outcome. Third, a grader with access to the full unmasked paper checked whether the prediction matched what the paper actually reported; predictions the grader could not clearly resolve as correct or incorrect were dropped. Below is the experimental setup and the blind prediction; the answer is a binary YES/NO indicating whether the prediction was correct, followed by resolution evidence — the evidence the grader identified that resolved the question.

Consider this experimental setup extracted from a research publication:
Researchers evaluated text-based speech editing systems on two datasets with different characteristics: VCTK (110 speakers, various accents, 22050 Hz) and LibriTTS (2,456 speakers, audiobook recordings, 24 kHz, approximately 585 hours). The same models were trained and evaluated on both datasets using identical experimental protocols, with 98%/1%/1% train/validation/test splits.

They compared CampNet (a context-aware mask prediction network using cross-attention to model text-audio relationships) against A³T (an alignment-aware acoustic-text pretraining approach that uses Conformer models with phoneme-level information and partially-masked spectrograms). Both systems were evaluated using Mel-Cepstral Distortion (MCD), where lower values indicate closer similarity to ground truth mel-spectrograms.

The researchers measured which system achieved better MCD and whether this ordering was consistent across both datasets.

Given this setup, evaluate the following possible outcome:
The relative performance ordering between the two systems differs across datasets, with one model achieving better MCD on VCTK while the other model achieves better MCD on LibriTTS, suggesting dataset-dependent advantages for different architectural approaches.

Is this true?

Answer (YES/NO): NO